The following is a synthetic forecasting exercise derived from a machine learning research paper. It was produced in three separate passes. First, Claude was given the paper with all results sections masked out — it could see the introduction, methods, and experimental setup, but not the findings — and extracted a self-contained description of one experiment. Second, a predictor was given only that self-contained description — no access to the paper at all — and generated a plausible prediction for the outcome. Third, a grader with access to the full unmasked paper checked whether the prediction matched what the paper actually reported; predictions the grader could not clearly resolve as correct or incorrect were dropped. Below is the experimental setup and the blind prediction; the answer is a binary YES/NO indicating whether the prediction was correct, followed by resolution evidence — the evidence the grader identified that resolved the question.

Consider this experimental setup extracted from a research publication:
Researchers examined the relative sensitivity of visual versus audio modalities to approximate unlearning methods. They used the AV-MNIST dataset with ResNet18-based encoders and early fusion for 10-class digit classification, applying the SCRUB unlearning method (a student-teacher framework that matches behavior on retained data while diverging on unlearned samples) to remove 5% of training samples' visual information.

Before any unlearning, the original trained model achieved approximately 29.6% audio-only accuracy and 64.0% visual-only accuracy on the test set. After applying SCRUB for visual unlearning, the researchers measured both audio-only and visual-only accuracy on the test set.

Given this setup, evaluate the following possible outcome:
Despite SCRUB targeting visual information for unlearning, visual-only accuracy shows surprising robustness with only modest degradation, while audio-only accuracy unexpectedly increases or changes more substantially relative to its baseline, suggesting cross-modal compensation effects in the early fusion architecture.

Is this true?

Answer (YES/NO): NO